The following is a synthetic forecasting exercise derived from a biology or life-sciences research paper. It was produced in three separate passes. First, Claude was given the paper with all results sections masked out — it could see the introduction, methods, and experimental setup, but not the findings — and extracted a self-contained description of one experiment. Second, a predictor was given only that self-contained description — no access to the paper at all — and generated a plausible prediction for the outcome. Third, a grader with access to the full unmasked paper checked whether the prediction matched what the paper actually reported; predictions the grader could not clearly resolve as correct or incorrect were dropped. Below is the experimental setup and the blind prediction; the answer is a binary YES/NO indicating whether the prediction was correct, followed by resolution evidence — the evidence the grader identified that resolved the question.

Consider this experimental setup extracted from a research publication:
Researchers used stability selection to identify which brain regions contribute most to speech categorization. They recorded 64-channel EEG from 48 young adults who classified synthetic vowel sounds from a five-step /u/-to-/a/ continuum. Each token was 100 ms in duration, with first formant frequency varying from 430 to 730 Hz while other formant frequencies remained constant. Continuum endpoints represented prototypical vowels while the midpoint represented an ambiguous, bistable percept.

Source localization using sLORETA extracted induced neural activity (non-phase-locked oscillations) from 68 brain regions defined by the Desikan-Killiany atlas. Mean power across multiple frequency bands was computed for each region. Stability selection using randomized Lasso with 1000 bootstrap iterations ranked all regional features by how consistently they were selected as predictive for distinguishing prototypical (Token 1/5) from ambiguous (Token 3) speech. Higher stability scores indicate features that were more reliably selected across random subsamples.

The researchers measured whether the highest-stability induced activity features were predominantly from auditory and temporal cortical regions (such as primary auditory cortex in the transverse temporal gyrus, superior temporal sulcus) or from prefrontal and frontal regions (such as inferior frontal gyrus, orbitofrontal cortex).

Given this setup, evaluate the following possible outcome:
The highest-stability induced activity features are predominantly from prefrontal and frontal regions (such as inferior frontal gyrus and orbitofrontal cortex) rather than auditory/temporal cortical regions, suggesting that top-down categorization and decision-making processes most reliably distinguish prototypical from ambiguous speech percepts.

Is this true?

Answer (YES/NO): NO